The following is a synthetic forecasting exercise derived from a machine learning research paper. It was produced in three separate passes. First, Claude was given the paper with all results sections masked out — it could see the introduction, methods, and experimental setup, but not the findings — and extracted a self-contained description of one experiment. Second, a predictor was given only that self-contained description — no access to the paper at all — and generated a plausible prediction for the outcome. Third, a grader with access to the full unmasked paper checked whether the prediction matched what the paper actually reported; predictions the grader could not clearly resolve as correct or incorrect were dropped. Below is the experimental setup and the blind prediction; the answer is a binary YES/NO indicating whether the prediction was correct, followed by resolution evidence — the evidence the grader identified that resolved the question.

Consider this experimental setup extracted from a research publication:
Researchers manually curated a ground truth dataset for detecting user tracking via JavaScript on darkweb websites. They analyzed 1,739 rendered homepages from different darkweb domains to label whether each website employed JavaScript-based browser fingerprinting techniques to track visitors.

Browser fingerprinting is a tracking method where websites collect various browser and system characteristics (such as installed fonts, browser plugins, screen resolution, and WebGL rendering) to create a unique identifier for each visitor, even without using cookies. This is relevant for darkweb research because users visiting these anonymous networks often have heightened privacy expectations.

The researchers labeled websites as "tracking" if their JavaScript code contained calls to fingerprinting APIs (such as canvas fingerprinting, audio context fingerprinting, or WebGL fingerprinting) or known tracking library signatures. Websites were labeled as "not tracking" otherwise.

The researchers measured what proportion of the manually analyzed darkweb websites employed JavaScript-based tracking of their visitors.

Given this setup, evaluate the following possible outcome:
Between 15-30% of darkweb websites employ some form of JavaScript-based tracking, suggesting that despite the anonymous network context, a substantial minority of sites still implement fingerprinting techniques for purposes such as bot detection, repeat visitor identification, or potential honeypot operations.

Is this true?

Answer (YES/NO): NO